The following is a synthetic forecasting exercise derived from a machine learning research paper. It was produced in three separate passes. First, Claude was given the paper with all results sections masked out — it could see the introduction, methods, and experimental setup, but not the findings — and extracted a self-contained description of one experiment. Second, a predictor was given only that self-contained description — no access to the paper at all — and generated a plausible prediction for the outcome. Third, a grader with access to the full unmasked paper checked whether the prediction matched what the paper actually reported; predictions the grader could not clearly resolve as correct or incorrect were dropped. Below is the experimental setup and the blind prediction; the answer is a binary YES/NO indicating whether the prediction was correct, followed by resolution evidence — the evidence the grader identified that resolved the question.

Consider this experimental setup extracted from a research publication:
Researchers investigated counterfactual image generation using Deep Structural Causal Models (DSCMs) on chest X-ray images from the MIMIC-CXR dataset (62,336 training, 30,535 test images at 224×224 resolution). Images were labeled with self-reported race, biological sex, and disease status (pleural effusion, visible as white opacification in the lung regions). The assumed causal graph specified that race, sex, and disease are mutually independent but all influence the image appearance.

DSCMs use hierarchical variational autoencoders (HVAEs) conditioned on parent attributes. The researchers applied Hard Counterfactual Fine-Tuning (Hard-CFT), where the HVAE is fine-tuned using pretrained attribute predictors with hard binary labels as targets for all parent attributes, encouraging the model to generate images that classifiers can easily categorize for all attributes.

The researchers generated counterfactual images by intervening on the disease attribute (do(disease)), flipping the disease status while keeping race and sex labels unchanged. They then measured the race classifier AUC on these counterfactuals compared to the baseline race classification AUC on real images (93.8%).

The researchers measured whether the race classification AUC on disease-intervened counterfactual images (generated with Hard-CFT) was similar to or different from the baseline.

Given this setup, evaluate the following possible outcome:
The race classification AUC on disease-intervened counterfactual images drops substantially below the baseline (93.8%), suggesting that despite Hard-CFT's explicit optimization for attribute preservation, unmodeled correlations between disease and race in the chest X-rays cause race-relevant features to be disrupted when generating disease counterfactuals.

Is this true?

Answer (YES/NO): NO